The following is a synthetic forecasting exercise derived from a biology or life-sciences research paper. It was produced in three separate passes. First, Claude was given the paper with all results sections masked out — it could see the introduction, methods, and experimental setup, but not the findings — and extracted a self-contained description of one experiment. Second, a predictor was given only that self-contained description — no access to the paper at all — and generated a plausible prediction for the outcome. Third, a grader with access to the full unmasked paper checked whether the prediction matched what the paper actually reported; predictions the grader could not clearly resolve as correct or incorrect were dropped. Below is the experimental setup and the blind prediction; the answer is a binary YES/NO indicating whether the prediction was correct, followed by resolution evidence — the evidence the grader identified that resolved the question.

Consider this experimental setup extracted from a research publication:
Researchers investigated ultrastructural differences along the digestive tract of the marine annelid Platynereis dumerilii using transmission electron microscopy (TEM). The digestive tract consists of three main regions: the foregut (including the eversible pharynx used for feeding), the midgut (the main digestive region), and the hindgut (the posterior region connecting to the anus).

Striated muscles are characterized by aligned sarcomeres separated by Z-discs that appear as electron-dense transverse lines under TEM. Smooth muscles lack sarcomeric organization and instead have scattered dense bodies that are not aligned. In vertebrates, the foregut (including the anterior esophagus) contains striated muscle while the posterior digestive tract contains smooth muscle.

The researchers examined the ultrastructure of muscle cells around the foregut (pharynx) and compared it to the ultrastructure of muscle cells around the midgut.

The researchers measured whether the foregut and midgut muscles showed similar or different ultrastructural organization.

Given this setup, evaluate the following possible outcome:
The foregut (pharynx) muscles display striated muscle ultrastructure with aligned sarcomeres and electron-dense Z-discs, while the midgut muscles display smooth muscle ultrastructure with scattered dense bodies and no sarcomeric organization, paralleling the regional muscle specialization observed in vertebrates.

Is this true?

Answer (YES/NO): YES